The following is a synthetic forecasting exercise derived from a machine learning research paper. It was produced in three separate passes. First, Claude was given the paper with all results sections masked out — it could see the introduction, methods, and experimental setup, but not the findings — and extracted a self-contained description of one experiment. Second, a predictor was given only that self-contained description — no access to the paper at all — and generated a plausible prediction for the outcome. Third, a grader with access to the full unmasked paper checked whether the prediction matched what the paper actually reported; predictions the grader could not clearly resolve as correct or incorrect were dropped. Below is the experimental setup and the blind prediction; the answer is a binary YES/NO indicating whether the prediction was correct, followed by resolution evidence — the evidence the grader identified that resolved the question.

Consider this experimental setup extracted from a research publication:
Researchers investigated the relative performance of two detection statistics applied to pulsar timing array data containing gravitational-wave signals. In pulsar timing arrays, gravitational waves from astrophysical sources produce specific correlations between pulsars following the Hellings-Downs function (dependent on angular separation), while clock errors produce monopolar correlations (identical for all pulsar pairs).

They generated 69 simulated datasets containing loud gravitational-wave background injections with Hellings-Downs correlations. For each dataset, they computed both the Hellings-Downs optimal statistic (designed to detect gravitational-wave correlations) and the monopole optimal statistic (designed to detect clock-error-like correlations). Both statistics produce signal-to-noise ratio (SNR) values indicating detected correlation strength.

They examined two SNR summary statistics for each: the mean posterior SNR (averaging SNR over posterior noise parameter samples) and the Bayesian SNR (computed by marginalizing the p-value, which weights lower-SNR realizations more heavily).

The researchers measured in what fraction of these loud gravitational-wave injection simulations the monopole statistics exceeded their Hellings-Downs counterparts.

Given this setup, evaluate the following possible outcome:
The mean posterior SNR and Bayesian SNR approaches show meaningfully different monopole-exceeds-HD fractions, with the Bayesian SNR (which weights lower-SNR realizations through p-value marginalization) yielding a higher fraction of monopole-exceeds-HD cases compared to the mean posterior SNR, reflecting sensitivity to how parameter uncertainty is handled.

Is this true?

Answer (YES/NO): NO